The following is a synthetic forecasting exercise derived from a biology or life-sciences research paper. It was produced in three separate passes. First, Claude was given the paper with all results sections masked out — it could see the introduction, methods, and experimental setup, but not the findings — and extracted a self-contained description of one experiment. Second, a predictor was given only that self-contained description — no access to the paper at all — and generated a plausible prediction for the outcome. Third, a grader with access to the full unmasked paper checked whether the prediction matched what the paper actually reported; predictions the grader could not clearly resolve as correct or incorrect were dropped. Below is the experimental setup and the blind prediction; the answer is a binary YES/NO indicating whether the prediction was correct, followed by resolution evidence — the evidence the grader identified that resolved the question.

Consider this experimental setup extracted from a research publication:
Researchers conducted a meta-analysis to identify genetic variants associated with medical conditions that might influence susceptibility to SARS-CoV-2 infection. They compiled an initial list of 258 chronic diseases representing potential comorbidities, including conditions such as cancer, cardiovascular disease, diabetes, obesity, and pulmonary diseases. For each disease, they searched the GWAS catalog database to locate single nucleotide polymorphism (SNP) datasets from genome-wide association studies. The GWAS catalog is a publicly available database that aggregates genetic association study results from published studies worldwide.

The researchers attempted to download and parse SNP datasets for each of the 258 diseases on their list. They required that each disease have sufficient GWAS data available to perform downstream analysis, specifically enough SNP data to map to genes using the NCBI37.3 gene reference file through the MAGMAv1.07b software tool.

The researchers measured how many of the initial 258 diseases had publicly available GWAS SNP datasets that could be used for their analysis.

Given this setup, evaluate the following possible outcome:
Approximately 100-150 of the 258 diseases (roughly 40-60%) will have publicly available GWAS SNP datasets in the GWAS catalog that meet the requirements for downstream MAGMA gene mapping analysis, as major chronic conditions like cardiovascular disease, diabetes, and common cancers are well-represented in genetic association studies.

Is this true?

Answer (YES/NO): YES